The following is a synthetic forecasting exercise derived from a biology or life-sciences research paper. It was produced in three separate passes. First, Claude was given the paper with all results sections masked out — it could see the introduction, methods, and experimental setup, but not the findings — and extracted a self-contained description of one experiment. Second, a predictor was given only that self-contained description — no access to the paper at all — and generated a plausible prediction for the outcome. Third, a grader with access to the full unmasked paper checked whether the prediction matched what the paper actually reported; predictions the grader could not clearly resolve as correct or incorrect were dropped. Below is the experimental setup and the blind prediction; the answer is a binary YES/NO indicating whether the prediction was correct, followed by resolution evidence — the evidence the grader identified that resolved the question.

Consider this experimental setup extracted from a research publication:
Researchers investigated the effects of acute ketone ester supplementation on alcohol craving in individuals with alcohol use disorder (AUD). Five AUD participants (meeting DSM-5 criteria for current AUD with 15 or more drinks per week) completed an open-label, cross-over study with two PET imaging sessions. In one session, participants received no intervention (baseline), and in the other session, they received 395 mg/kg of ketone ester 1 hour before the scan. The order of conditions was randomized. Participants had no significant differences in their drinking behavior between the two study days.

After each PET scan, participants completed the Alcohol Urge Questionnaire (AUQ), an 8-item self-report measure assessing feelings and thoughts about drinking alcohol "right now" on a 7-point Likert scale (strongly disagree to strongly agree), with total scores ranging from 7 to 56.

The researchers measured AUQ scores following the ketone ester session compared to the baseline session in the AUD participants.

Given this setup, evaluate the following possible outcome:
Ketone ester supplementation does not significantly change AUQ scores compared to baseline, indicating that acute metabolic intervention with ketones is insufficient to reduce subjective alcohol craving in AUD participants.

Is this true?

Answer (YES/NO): NO